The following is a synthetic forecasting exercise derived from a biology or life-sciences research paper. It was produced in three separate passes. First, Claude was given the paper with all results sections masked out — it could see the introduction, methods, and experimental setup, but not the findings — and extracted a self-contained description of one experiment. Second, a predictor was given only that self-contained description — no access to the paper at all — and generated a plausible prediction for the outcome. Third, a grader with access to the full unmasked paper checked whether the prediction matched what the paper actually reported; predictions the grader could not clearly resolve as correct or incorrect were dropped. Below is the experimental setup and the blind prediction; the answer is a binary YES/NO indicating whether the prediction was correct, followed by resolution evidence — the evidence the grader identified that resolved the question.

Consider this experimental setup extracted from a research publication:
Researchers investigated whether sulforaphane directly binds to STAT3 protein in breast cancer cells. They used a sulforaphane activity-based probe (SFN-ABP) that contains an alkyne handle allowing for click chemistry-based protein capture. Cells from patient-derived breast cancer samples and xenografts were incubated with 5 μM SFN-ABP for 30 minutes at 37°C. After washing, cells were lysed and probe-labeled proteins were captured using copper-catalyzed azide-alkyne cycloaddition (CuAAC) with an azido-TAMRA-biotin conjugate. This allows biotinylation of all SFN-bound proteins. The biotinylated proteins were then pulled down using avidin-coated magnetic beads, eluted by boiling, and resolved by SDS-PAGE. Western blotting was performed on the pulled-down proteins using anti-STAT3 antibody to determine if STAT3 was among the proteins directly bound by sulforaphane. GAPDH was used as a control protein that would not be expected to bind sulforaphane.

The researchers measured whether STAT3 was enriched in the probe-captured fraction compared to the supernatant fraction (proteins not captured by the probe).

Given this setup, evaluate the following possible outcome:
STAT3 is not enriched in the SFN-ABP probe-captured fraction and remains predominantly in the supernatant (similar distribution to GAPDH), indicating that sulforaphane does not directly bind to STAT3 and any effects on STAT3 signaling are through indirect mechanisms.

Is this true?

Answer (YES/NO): NO